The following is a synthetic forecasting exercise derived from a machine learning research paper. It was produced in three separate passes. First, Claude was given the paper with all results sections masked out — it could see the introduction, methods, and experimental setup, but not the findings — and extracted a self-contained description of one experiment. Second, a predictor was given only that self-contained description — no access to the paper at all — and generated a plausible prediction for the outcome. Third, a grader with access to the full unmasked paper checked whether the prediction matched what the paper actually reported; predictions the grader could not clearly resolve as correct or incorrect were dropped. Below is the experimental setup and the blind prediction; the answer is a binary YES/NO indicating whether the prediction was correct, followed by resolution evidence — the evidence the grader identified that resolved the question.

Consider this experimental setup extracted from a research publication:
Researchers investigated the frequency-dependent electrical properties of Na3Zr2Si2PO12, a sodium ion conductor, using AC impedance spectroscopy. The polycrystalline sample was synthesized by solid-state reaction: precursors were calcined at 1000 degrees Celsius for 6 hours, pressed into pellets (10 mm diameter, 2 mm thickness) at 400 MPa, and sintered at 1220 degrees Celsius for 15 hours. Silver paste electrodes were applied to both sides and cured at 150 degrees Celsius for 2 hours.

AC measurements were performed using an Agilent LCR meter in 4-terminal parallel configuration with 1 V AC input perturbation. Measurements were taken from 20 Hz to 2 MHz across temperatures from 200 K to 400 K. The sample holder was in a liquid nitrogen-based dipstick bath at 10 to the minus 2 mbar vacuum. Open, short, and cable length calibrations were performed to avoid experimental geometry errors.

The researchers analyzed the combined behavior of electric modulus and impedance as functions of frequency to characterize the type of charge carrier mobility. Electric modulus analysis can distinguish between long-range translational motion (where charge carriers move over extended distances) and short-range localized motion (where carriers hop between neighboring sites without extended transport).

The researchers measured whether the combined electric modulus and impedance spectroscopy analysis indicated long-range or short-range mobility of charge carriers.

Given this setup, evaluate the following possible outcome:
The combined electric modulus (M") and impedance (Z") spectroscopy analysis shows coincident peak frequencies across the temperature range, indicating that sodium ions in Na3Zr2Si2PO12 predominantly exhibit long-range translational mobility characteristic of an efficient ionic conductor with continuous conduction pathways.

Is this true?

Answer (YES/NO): NO